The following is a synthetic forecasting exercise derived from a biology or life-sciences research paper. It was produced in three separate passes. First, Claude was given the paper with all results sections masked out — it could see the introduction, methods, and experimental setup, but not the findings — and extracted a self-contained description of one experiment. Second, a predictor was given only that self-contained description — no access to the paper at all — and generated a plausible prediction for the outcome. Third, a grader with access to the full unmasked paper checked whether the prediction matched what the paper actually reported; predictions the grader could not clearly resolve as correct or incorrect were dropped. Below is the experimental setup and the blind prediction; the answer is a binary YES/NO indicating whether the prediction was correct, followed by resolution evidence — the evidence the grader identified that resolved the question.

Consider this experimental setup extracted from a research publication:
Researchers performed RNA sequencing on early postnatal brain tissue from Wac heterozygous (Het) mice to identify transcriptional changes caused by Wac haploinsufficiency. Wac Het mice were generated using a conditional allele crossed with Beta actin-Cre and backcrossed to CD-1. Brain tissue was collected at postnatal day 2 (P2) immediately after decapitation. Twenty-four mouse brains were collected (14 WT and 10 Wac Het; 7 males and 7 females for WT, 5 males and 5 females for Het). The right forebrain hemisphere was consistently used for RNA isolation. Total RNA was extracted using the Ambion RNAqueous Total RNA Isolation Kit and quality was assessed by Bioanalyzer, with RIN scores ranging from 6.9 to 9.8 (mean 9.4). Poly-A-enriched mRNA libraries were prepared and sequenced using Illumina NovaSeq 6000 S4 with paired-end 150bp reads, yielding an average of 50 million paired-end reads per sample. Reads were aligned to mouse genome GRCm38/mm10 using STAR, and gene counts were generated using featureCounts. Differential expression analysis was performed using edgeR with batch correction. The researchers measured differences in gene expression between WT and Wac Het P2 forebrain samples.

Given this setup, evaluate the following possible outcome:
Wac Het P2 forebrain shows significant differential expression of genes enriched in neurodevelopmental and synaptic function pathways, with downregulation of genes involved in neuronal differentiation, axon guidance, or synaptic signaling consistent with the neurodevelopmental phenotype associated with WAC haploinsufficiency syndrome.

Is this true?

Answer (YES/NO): NO